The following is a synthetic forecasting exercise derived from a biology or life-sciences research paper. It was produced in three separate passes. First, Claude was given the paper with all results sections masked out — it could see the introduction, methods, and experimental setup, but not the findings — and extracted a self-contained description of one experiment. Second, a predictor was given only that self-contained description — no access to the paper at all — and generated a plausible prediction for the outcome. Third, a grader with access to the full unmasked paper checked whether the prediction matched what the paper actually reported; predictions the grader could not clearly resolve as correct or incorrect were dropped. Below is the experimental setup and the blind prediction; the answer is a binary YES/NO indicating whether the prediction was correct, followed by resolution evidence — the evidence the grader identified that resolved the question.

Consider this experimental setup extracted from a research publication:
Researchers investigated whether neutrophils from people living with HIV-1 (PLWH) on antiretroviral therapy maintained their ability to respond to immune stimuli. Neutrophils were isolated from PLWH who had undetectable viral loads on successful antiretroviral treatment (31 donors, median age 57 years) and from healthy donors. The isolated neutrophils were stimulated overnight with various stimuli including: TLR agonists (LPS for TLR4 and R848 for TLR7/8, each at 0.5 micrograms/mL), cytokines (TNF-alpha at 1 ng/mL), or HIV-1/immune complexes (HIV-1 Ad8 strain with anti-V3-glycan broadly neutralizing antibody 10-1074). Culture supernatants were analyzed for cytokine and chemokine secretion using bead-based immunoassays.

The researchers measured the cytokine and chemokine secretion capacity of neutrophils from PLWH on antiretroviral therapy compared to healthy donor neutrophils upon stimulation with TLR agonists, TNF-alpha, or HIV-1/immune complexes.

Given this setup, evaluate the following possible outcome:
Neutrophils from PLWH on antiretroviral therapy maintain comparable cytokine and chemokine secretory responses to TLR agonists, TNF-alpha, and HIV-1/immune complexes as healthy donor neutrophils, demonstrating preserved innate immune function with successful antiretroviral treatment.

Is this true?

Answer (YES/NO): YES